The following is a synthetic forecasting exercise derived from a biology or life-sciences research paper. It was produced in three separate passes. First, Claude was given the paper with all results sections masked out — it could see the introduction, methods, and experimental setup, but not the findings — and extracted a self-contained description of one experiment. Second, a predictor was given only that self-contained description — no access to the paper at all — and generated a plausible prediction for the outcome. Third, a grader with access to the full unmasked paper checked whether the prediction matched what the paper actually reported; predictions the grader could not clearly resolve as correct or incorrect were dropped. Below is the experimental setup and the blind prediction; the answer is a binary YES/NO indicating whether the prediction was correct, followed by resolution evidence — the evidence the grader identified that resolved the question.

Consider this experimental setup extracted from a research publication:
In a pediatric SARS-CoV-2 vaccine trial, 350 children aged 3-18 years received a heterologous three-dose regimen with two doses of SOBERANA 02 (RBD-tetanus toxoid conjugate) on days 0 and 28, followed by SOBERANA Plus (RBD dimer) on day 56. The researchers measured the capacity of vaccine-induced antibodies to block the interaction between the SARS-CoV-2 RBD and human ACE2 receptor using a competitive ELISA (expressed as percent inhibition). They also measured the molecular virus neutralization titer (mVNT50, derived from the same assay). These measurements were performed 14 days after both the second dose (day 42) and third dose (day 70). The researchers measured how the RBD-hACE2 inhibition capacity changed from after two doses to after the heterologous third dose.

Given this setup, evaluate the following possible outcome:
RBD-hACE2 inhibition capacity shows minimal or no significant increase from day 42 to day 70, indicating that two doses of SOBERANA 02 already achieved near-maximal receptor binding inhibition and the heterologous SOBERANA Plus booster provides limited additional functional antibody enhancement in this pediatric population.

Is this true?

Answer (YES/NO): NO